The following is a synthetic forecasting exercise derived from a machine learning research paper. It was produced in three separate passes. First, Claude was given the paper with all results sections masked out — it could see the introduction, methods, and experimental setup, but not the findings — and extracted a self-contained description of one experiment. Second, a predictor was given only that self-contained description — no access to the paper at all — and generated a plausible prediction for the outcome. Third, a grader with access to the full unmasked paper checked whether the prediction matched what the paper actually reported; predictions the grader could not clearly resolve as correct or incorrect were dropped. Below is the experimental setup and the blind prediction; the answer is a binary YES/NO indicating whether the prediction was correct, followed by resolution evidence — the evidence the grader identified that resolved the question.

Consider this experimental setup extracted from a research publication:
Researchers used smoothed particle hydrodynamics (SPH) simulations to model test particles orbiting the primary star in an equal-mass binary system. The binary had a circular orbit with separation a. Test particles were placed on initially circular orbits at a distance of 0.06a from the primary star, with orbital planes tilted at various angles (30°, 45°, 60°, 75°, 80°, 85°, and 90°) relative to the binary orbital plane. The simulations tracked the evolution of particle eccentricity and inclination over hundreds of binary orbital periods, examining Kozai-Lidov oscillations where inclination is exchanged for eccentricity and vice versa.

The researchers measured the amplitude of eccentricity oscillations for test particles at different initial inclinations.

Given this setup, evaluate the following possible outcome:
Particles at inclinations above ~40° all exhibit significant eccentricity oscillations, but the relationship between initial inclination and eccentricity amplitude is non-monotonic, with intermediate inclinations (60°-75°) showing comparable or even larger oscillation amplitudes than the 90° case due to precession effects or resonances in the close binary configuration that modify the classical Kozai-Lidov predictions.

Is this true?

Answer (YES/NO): NO